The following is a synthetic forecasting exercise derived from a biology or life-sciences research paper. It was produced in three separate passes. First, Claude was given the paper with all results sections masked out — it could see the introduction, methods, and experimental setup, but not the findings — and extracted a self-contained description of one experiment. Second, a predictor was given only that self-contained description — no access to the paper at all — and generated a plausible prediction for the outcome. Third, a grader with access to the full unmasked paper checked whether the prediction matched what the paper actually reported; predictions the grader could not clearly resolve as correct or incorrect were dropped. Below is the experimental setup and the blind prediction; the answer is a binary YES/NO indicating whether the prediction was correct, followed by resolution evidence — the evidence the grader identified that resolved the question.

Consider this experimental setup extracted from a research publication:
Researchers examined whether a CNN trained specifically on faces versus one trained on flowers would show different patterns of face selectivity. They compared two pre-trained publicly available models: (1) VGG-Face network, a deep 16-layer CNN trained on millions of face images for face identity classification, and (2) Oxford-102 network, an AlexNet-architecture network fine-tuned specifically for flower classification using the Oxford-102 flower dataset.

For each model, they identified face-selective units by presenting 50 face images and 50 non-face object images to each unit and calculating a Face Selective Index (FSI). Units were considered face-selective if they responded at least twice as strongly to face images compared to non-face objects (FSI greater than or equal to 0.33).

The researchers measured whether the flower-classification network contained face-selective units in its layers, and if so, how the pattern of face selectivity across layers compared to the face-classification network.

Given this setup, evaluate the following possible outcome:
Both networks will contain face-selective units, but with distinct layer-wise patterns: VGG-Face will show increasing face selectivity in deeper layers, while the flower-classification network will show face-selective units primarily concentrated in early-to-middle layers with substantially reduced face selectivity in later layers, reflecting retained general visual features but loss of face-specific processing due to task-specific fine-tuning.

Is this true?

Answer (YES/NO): NO